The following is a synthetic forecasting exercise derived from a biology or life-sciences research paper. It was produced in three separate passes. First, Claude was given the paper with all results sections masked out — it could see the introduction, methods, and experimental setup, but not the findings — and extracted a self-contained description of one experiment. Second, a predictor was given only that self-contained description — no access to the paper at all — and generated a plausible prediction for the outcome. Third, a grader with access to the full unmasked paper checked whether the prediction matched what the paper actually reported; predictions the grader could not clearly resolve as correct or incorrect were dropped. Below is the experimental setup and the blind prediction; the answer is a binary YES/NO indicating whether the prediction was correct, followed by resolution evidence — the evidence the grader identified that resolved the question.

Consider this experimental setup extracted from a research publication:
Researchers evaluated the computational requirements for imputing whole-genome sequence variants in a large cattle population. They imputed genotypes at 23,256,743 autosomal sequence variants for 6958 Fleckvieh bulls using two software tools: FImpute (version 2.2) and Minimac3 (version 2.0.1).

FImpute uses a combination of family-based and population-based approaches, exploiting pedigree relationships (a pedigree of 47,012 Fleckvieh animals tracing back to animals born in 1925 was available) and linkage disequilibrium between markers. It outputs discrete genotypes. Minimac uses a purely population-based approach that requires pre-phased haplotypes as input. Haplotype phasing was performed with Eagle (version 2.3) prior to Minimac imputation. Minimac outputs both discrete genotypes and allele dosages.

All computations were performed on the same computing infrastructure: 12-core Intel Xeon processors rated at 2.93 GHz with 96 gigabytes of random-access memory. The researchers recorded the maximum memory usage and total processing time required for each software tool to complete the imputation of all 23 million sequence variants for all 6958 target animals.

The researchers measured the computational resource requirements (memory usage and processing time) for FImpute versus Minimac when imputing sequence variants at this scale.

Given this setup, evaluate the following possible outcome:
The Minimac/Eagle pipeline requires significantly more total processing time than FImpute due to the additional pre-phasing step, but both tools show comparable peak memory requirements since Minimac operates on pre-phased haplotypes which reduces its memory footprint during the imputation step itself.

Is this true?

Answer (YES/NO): NO